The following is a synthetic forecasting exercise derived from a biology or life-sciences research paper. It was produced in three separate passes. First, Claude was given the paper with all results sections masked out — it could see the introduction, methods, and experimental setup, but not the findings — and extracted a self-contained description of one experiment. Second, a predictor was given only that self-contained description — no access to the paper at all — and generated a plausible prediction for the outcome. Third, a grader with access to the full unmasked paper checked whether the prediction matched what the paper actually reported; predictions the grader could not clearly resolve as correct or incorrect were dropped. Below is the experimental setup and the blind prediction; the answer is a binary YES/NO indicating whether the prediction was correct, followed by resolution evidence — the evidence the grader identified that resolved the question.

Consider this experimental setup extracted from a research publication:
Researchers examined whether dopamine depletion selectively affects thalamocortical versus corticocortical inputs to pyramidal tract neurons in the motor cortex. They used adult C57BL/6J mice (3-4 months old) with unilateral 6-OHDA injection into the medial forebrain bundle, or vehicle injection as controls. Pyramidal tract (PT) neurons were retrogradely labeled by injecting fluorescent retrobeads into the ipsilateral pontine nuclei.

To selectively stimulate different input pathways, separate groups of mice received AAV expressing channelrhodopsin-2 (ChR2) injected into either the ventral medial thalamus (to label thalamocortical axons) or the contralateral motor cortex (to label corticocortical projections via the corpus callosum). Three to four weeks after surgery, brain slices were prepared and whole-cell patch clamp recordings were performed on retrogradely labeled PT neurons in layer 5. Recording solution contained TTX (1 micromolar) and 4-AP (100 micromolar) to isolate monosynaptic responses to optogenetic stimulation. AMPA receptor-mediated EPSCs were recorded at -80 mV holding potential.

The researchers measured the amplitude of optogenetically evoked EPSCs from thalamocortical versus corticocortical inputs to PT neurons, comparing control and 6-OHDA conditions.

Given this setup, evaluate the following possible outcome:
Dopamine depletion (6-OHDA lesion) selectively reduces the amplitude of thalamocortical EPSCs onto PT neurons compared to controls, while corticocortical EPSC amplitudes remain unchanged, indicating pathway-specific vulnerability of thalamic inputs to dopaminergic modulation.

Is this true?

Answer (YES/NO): YES